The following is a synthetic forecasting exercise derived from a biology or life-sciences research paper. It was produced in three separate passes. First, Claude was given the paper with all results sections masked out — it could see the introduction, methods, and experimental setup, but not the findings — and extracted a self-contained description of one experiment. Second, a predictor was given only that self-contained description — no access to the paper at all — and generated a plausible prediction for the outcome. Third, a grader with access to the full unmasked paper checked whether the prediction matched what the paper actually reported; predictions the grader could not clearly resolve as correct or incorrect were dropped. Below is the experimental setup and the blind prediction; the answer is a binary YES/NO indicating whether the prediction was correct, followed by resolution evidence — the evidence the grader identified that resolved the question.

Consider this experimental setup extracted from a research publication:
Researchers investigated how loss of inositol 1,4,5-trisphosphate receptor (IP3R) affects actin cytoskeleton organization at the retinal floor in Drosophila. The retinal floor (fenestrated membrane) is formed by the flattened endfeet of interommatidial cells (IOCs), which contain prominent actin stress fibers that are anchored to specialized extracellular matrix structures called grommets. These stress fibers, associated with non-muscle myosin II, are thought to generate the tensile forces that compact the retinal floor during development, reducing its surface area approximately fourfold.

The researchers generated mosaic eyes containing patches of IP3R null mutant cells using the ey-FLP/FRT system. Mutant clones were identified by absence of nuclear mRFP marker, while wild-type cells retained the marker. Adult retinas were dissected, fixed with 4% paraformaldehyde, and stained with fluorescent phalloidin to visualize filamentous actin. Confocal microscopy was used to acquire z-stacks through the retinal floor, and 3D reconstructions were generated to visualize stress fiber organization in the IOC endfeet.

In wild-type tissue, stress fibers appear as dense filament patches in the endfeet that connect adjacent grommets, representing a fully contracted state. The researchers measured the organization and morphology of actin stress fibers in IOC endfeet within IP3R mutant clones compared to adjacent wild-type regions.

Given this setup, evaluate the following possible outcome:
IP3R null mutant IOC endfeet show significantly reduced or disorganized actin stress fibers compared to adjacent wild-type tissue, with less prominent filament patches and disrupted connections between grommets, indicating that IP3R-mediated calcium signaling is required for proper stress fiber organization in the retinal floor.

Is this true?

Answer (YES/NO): YES